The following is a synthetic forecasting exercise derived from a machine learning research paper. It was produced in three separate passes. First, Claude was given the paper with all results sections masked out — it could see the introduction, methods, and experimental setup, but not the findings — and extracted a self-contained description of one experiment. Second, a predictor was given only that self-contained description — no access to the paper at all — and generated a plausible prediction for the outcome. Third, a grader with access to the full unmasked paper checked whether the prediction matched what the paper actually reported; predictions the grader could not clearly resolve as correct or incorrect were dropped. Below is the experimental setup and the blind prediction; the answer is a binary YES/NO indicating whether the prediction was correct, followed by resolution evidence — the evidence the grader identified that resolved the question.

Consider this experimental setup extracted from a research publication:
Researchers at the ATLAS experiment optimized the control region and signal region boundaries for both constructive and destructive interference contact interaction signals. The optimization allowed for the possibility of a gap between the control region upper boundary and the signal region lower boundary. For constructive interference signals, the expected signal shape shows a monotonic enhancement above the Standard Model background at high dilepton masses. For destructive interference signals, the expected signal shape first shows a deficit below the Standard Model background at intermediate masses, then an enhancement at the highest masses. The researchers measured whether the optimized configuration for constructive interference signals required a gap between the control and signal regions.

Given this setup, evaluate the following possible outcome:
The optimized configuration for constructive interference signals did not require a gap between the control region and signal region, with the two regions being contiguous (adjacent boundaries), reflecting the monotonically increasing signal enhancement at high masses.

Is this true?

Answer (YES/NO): YES